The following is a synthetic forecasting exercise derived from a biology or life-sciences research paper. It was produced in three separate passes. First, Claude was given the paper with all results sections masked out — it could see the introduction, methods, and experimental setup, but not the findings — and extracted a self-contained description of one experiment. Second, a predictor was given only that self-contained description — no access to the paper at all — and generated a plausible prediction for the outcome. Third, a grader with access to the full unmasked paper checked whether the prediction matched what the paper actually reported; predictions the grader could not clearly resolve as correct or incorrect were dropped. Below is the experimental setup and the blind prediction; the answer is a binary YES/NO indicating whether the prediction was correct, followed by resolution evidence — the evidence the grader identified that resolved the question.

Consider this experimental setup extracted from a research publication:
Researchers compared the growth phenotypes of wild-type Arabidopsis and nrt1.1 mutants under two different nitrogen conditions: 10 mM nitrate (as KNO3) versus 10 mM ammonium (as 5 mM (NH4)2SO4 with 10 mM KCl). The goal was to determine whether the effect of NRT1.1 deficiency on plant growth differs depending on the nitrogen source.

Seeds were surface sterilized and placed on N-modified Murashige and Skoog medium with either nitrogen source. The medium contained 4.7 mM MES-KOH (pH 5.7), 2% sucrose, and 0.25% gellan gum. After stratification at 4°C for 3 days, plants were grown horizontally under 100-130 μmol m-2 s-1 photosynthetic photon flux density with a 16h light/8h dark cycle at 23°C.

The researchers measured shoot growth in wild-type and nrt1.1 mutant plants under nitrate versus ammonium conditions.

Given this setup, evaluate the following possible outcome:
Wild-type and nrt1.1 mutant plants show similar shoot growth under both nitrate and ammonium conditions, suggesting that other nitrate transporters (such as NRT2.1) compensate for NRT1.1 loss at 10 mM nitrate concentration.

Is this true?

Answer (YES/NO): NO